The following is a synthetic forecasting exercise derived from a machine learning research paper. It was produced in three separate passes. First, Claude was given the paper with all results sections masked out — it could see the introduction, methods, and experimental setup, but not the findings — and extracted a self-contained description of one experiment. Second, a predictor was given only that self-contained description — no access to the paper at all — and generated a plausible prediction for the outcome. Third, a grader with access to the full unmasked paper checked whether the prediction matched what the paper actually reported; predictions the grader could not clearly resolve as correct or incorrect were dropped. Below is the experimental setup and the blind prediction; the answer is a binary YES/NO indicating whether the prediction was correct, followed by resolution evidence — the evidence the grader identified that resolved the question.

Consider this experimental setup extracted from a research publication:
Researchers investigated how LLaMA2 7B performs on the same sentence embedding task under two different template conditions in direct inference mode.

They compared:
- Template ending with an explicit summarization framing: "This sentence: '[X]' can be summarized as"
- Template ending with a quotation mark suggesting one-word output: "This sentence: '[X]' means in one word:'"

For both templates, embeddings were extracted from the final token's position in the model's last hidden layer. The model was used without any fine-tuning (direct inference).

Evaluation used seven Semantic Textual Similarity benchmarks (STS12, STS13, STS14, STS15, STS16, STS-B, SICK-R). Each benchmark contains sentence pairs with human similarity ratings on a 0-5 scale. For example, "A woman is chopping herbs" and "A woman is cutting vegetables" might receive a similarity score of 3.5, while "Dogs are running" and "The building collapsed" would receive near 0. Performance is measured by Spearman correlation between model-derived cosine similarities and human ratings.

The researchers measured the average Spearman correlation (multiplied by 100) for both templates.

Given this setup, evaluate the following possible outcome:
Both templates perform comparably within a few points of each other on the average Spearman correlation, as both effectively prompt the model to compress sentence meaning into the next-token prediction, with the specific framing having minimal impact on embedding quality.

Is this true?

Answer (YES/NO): NO